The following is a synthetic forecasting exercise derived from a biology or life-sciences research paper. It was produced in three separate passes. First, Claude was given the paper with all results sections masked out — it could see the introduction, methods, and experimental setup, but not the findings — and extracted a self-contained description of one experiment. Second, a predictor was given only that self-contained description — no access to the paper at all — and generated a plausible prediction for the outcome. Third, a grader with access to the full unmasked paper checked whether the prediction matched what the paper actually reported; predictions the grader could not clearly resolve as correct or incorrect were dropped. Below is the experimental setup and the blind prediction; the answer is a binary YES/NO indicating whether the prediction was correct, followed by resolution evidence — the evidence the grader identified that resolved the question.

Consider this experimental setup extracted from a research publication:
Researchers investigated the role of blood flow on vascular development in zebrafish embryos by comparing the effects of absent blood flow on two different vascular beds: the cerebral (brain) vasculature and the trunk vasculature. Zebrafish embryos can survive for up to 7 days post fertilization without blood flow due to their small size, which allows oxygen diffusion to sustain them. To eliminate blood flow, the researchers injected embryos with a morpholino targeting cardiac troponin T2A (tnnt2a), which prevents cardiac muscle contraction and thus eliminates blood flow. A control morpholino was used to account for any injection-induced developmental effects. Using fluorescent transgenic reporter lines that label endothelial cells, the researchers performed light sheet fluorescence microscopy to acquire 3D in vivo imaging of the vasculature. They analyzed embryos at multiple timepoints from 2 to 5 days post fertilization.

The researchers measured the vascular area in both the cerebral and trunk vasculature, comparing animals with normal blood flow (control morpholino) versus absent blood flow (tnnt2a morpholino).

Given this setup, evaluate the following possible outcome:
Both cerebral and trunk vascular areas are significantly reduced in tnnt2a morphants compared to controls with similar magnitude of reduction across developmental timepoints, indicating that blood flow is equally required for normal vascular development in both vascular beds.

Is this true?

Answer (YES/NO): NO